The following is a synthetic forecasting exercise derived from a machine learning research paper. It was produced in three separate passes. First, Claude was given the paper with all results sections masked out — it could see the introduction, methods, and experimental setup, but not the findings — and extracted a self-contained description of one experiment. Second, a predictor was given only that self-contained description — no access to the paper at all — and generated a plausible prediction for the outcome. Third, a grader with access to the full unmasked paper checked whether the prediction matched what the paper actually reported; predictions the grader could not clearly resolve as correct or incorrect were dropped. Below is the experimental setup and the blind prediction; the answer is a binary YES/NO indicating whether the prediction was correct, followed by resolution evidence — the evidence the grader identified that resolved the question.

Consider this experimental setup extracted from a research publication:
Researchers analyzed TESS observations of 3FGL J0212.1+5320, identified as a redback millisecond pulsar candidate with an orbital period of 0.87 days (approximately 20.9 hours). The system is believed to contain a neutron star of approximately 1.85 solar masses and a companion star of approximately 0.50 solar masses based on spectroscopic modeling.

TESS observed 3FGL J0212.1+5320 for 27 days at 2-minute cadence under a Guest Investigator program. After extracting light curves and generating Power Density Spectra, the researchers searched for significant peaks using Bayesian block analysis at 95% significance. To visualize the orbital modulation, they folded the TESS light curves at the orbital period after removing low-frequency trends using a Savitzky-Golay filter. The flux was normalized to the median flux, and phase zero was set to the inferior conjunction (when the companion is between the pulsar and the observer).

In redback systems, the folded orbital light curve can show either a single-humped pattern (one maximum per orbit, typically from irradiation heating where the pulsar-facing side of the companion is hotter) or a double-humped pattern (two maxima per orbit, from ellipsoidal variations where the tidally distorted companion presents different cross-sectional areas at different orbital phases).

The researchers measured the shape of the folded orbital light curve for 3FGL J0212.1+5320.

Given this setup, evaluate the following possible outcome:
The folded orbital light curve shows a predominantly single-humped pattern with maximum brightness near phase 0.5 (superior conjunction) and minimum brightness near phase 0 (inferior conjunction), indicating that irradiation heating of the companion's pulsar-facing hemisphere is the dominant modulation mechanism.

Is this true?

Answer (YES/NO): NO